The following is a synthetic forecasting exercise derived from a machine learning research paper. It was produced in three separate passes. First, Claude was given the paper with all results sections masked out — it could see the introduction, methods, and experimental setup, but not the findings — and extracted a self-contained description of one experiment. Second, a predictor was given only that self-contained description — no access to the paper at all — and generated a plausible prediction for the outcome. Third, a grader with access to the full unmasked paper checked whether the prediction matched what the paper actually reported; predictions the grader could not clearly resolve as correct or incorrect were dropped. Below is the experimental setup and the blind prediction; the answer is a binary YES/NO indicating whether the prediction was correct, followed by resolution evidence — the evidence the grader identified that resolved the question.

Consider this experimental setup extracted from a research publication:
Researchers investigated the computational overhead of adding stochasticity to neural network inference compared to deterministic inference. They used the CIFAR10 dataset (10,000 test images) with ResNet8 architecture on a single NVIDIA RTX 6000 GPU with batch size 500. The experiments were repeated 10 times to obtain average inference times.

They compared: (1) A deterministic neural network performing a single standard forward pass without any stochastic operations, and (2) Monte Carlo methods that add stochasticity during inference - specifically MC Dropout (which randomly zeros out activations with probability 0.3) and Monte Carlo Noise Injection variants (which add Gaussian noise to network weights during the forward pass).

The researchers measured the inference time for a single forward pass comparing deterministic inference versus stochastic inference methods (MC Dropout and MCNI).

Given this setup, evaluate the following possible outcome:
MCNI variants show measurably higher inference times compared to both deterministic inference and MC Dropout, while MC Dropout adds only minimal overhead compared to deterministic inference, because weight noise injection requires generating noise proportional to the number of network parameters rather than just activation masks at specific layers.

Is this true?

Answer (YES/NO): NO